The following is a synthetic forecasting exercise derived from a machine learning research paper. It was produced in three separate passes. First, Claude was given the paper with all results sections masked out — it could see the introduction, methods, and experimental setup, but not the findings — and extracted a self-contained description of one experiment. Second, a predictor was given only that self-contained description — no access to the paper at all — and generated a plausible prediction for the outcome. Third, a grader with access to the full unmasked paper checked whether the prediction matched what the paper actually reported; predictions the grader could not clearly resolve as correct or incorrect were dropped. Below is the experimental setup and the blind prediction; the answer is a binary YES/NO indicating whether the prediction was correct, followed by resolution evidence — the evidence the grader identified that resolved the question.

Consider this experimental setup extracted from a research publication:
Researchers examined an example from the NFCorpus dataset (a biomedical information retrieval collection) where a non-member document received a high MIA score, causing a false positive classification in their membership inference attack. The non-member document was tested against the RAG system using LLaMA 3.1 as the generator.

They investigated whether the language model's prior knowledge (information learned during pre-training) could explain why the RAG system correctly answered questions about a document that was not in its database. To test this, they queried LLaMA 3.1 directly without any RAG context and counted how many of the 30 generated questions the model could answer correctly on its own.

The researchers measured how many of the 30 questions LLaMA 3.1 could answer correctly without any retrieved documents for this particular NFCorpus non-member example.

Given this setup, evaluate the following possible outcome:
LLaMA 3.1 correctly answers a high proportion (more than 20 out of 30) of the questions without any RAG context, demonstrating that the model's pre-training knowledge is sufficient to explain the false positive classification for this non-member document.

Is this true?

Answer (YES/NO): YES